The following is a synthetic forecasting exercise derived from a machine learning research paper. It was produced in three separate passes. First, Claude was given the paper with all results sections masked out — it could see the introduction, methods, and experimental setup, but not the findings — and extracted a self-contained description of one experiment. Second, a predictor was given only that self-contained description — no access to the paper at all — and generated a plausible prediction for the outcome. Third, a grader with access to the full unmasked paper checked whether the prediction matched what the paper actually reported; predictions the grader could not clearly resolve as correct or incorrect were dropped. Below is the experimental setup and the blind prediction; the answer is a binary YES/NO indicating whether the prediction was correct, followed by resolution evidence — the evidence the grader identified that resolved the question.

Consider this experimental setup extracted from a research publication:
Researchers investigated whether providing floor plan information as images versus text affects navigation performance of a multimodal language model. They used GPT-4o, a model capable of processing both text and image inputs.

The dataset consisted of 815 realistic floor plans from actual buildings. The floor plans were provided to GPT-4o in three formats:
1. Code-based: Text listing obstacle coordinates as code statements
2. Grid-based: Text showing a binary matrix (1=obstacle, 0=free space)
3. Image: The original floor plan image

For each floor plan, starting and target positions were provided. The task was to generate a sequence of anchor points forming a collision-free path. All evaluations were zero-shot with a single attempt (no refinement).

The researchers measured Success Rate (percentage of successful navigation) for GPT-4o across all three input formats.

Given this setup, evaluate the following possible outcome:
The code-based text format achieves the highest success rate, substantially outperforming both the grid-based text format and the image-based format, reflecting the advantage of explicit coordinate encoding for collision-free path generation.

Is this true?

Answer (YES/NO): NO